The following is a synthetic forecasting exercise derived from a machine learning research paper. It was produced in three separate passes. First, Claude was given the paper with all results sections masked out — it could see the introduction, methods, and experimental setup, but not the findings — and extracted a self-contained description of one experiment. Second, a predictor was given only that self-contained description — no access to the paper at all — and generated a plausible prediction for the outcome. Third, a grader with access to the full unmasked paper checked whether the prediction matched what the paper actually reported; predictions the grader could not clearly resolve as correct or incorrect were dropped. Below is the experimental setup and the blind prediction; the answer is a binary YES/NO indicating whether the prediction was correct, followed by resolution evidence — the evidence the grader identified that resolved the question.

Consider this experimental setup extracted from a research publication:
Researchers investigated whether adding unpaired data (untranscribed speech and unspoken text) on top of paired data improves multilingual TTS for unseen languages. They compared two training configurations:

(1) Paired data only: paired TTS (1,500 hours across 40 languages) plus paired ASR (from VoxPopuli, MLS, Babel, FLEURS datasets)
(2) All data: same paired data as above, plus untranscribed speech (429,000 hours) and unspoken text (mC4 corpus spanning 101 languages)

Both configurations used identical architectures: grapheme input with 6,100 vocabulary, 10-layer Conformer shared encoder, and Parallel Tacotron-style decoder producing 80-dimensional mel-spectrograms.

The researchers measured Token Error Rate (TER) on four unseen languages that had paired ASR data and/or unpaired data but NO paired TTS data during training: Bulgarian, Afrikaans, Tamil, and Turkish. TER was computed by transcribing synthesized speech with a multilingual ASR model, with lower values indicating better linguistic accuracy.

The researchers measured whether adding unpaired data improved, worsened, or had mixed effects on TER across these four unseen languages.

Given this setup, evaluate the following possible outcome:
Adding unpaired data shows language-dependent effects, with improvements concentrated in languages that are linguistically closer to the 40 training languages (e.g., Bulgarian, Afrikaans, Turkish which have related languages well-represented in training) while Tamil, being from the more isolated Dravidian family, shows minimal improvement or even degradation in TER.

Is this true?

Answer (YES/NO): NO